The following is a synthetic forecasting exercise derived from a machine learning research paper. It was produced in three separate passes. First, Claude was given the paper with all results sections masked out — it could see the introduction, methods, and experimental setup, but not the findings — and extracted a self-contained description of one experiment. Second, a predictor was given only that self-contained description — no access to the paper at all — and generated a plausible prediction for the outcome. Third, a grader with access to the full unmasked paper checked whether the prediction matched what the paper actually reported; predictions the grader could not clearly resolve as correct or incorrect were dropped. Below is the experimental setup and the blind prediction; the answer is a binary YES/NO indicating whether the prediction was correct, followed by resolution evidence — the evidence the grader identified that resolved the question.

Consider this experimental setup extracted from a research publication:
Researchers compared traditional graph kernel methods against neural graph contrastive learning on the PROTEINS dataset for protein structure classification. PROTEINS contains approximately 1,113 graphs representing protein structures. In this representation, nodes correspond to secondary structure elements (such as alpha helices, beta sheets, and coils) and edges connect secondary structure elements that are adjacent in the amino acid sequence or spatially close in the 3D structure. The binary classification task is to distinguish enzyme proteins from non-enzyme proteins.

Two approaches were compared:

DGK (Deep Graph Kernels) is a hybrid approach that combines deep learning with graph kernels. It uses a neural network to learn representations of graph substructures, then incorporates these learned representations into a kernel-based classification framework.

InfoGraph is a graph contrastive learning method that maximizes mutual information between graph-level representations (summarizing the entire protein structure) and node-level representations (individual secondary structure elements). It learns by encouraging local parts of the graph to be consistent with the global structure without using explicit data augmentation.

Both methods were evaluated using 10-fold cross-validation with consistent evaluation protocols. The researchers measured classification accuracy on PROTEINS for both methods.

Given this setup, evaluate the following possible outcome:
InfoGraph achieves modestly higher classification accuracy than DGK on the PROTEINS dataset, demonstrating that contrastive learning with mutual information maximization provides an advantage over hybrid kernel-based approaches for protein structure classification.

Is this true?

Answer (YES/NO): YES